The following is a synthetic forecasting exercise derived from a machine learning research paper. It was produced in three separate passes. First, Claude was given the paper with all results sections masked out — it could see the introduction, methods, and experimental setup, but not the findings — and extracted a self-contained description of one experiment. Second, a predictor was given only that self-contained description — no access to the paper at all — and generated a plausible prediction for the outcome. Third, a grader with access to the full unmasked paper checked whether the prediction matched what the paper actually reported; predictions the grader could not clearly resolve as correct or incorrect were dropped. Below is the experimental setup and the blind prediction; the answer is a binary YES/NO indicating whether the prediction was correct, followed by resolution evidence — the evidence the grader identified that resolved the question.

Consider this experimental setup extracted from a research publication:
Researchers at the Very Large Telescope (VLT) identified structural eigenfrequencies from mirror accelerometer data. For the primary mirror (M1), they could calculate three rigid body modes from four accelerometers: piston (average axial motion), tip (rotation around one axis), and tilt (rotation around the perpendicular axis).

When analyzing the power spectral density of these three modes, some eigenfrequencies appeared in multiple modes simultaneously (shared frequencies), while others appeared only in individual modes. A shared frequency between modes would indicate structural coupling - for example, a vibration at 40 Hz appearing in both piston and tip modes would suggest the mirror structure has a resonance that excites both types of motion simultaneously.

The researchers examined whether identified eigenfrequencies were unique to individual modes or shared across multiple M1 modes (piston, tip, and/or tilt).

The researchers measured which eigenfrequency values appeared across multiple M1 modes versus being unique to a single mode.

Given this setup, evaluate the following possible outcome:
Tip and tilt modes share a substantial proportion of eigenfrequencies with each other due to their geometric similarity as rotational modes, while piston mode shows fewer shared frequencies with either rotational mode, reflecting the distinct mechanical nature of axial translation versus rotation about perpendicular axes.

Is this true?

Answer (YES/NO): NO